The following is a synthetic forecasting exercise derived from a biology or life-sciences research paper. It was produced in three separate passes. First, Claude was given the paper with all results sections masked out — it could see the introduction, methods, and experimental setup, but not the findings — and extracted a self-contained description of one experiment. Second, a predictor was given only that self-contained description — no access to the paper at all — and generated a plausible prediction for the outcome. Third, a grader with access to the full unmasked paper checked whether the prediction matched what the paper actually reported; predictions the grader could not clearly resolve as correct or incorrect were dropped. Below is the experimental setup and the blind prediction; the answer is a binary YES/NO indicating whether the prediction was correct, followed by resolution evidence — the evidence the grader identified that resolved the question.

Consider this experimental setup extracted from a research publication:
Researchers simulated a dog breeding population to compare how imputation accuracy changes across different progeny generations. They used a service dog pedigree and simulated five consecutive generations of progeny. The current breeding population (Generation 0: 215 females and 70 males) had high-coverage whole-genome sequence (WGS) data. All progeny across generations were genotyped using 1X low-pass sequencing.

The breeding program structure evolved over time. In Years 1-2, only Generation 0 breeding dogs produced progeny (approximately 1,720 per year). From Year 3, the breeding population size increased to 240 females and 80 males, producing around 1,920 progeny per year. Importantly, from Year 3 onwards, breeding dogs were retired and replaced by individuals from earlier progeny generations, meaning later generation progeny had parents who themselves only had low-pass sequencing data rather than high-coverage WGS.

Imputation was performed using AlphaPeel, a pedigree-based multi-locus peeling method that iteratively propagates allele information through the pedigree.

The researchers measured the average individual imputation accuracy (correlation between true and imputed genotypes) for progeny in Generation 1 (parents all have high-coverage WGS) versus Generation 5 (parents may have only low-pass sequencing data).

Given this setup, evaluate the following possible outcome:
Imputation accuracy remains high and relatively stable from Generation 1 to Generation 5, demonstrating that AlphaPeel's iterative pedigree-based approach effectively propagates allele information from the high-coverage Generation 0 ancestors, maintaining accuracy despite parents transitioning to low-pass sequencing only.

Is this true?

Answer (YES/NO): YES